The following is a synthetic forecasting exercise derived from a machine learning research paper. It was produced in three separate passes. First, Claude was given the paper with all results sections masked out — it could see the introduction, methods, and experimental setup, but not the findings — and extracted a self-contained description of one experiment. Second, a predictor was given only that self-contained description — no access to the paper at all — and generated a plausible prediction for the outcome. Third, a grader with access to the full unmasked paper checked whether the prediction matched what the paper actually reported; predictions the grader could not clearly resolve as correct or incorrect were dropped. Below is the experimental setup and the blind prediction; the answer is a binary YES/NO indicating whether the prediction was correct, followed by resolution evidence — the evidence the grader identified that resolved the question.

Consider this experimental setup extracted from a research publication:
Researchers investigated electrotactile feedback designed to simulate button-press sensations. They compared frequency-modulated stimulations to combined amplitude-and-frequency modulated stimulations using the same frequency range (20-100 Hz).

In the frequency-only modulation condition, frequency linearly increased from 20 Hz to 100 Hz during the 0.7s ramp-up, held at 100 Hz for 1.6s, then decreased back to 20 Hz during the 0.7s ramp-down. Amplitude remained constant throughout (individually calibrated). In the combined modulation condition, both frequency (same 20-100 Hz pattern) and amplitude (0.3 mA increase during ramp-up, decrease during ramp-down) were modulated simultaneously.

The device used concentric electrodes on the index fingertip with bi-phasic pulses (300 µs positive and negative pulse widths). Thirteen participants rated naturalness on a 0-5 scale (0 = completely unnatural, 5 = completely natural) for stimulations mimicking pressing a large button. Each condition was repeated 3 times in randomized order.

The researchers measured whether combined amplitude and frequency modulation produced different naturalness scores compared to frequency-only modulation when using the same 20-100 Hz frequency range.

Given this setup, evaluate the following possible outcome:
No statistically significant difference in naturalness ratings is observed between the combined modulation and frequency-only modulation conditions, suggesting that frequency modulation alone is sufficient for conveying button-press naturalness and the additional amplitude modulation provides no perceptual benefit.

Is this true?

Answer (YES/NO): NO